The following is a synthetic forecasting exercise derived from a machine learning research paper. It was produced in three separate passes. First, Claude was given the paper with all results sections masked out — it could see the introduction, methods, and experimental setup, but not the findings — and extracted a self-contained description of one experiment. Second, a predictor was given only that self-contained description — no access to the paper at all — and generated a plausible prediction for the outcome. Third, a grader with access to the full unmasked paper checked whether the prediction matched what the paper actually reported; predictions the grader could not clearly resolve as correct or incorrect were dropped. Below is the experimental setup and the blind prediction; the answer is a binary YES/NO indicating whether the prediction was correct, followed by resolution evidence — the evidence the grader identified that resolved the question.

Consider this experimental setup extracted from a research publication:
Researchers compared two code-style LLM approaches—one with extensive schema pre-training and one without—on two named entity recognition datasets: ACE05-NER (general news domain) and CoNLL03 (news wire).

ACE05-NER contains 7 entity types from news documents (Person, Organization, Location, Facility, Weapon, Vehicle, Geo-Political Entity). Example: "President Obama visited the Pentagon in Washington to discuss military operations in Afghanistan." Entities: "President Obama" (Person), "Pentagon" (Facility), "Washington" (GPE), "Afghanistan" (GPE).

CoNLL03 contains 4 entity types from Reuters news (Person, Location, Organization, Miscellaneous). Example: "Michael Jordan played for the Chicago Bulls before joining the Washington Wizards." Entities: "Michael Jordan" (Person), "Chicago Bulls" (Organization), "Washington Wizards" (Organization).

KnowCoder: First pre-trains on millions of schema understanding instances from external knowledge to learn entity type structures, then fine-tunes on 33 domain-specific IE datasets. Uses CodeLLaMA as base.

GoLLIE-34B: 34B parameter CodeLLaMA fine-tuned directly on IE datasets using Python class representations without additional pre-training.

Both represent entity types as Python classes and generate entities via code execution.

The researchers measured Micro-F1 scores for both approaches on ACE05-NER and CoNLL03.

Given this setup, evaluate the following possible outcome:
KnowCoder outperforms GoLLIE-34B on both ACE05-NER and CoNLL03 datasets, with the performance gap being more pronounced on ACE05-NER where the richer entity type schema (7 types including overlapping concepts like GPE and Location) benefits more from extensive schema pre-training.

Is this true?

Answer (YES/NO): NO